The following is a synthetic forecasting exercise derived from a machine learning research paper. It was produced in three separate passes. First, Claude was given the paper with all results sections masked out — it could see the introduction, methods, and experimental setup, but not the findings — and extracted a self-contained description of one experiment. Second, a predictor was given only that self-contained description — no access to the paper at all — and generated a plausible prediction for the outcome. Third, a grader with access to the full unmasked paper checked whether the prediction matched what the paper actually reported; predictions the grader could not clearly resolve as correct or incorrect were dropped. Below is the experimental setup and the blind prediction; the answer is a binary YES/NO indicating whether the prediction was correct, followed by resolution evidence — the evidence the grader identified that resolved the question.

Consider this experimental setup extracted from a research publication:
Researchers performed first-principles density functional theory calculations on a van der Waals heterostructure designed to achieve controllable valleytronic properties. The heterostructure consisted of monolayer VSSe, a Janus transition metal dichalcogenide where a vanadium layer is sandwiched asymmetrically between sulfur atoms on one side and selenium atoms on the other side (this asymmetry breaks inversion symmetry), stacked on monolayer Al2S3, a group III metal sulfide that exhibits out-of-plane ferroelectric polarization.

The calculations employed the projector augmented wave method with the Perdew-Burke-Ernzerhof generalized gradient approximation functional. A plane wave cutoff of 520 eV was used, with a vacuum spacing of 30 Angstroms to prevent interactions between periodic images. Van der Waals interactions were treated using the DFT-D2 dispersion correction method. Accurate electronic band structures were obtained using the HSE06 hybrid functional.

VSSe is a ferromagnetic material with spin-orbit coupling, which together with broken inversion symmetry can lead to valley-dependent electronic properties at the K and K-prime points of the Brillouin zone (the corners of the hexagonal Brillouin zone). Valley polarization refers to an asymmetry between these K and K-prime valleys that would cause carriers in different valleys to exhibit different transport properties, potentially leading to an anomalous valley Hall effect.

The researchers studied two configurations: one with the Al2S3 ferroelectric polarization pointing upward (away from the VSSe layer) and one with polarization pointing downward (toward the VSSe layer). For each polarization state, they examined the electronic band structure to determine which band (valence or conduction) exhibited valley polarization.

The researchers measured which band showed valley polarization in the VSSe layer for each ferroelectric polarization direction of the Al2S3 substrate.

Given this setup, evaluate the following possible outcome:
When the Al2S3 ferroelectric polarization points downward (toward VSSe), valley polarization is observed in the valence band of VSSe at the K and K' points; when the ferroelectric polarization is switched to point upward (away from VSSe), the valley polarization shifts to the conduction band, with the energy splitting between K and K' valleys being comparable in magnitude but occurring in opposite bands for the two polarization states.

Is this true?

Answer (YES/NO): YES